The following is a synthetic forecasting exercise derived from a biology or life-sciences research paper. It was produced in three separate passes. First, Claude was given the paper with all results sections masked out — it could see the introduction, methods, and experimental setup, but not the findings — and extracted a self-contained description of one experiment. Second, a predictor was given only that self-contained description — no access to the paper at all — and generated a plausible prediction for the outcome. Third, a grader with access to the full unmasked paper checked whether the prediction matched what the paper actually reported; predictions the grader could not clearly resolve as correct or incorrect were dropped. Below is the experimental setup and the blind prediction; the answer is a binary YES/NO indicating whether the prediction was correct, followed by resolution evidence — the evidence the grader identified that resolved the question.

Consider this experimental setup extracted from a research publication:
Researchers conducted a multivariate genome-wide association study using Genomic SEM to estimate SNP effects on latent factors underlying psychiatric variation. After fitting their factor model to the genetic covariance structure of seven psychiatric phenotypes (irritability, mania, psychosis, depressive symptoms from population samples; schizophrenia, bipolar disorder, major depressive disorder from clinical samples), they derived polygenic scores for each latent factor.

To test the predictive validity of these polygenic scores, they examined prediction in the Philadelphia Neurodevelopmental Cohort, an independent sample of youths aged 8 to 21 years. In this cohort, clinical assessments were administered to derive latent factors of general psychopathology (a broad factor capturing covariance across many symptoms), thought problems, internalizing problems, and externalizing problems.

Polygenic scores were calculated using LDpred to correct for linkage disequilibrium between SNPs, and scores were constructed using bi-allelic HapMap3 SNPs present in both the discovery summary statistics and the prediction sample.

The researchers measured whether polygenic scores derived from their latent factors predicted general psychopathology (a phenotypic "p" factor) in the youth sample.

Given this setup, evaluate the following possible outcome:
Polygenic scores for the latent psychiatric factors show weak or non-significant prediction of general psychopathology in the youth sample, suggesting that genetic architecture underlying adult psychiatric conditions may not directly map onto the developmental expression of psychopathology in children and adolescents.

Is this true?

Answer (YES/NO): NO